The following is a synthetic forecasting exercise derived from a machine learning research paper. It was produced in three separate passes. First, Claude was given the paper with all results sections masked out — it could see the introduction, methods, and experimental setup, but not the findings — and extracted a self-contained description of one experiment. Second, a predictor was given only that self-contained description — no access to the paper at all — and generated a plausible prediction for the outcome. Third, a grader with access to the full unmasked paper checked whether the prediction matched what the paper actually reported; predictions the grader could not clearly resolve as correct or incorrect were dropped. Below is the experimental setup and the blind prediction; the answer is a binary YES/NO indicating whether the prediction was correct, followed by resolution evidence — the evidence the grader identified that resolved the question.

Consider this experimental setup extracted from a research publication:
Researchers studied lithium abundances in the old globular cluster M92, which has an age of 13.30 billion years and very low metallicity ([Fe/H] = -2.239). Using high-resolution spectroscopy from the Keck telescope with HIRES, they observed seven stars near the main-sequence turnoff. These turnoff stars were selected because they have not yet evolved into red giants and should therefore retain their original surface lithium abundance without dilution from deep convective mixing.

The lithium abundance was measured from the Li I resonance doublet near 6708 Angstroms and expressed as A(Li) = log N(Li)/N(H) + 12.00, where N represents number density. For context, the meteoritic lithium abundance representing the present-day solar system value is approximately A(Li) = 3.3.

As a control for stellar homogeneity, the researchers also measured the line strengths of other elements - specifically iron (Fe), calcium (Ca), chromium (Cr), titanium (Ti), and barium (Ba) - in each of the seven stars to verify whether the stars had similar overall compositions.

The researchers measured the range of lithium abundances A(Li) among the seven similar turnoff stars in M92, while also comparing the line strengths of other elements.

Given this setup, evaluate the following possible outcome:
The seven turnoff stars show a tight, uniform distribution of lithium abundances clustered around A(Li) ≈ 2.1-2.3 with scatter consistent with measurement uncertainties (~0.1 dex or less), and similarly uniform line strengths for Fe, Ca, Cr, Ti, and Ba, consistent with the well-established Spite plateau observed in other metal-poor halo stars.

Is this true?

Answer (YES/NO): NO